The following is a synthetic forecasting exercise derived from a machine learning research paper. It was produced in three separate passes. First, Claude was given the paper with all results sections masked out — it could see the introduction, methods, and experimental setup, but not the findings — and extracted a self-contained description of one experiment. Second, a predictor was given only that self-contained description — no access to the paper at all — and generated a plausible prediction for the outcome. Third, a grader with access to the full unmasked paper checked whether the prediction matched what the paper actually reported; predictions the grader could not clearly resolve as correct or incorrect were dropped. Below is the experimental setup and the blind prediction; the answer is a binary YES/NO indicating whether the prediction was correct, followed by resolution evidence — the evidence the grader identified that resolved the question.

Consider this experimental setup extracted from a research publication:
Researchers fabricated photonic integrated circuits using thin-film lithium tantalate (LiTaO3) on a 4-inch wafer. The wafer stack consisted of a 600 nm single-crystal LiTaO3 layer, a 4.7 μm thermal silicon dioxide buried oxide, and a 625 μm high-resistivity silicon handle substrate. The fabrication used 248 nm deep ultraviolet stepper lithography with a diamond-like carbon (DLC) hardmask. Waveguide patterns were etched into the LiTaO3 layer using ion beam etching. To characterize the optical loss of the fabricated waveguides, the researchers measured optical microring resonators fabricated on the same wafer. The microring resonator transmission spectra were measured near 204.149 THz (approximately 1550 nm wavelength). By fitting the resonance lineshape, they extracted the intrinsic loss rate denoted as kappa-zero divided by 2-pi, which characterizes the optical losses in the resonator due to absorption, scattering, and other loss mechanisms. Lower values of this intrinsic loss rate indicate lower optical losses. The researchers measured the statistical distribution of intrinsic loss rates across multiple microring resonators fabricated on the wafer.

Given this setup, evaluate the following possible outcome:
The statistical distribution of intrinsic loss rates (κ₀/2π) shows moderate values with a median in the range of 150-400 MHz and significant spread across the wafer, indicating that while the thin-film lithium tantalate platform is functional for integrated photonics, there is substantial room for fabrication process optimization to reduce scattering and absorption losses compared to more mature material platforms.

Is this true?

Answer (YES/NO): NO